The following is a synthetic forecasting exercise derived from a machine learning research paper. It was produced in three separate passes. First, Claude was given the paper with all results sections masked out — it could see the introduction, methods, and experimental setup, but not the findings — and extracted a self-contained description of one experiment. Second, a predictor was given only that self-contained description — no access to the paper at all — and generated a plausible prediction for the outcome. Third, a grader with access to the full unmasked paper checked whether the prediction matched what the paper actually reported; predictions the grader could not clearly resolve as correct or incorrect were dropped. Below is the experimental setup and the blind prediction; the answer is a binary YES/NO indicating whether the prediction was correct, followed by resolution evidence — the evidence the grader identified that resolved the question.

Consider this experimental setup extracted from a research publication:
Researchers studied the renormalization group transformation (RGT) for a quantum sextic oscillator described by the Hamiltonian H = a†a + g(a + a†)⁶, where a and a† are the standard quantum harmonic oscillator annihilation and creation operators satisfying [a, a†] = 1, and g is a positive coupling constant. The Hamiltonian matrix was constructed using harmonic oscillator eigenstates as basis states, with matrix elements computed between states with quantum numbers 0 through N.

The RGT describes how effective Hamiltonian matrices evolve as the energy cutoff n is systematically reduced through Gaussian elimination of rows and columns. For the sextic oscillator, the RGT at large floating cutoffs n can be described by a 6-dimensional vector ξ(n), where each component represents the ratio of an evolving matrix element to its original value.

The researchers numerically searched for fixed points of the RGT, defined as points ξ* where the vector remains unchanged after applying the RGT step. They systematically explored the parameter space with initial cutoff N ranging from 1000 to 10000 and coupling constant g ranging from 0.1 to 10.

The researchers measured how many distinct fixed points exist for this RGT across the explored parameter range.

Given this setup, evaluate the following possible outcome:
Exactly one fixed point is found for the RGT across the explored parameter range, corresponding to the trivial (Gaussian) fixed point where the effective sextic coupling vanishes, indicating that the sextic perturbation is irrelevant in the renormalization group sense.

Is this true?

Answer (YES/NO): NO